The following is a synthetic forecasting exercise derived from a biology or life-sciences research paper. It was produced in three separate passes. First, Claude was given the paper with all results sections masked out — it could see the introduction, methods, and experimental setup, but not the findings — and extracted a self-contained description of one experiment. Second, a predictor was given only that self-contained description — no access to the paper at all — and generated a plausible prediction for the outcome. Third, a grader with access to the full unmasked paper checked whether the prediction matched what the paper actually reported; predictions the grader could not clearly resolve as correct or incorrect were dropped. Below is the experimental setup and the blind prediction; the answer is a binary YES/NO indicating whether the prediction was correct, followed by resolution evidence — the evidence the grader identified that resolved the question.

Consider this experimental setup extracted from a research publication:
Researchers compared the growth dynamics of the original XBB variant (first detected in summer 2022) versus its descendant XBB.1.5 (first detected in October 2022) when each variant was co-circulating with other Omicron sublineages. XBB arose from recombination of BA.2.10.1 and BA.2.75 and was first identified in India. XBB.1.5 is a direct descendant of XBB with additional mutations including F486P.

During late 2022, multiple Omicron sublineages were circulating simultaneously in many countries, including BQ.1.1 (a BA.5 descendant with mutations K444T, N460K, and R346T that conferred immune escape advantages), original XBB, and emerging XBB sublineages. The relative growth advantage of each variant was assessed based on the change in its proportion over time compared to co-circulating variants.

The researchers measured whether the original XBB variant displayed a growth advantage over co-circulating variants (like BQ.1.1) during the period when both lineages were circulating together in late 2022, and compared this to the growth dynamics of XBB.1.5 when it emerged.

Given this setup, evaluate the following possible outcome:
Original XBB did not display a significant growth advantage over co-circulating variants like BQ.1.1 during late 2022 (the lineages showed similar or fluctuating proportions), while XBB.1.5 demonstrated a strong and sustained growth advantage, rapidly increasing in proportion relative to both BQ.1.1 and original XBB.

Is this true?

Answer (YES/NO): YES